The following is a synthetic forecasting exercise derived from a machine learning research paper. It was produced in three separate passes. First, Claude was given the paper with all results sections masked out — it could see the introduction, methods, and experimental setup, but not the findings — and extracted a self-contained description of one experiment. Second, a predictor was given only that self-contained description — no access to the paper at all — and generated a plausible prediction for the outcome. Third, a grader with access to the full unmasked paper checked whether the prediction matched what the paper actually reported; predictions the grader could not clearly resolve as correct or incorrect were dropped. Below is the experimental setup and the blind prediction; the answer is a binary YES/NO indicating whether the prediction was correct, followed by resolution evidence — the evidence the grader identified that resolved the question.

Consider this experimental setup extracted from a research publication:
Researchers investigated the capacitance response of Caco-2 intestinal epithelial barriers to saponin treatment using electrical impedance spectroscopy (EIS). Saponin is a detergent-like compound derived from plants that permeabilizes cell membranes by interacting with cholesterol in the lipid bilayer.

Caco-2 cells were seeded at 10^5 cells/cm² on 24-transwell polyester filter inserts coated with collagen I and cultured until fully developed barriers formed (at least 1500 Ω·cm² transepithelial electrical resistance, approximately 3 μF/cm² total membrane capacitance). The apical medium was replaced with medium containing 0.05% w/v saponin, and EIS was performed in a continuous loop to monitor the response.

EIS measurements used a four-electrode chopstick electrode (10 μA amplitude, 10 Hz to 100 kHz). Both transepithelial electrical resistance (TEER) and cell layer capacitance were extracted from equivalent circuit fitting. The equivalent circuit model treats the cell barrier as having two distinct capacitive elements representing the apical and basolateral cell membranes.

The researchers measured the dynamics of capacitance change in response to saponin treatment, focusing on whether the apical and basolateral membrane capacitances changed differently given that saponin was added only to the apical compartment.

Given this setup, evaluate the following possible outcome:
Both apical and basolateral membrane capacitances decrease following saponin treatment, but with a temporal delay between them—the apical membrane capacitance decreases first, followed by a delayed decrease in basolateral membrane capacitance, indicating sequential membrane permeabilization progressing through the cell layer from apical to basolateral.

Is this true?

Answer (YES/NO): NO